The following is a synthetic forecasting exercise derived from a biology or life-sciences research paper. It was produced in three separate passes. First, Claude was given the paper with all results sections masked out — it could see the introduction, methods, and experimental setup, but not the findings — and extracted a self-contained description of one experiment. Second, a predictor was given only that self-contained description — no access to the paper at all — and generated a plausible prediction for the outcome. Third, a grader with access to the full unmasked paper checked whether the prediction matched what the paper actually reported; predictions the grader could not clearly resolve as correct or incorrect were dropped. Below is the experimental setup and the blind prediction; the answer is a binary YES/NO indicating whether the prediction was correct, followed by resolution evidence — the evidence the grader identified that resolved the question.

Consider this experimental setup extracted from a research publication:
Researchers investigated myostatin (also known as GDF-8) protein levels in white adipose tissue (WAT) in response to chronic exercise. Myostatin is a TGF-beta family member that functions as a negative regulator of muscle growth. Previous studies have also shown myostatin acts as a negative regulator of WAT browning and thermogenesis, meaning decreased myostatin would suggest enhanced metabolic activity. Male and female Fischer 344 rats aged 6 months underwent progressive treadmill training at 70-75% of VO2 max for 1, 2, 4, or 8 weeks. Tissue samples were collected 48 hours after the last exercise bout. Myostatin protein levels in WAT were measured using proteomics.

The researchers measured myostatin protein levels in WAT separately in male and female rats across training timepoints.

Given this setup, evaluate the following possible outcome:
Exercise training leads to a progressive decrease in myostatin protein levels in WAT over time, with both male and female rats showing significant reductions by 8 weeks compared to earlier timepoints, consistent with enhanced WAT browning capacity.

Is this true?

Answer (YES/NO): NO